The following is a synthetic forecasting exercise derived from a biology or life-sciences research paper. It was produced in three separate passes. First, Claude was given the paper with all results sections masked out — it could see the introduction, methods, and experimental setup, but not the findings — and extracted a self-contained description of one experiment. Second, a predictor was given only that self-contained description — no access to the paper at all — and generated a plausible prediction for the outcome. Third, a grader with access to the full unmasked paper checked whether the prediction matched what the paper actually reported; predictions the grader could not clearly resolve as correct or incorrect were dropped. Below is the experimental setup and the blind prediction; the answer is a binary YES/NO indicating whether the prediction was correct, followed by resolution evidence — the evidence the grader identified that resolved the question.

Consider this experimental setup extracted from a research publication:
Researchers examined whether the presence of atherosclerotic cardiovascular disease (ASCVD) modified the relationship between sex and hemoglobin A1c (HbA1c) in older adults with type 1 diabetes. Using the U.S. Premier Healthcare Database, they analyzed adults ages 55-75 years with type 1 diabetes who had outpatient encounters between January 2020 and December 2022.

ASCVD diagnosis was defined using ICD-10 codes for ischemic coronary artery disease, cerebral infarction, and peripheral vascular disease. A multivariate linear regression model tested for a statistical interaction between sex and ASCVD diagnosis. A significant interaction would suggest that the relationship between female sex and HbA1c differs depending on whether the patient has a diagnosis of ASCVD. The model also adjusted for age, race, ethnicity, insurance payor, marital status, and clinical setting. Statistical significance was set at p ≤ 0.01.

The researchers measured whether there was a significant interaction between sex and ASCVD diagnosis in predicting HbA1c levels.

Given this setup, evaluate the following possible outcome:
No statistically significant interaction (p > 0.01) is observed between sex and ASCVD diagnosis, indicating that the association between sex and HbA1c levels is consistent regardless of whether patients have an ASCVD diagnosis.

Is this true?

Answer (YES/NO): YES